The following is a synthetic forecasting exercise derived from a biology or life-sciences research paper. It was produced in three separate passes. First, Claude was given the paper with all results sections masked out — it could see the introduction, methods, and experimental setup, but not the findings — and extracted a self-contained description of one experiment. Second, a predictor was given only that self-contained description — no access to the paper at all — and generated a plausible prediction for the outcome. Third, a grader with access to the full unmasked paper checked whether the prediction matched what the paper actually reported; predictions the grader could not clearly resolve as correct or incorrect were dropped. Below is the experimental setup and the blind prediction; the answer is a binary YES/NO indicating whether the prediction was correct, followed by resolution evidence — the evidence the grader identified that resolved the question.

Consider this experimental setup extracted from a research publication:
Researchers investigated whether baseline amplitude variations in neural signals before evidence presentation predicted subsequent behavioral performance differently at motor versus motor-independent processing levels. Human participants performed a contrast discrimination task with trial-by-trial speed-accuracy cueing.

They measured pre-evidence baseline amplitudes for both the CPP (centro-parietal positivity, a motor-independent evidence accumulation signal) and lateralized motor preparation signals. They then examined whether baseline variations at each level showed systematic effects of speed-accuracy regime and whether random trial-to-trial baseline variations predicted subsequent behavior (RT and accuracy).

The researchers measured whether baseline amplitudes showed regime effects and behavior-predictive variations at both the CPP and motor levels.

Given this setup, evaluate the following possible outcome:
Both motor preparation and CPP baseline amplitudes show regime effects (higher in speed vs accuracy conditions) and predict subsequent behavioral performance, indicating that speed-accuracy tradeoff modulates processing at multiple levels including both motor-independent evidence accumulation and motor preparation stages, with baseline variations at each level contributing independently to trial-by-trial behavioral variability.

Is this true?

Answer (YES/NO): NO